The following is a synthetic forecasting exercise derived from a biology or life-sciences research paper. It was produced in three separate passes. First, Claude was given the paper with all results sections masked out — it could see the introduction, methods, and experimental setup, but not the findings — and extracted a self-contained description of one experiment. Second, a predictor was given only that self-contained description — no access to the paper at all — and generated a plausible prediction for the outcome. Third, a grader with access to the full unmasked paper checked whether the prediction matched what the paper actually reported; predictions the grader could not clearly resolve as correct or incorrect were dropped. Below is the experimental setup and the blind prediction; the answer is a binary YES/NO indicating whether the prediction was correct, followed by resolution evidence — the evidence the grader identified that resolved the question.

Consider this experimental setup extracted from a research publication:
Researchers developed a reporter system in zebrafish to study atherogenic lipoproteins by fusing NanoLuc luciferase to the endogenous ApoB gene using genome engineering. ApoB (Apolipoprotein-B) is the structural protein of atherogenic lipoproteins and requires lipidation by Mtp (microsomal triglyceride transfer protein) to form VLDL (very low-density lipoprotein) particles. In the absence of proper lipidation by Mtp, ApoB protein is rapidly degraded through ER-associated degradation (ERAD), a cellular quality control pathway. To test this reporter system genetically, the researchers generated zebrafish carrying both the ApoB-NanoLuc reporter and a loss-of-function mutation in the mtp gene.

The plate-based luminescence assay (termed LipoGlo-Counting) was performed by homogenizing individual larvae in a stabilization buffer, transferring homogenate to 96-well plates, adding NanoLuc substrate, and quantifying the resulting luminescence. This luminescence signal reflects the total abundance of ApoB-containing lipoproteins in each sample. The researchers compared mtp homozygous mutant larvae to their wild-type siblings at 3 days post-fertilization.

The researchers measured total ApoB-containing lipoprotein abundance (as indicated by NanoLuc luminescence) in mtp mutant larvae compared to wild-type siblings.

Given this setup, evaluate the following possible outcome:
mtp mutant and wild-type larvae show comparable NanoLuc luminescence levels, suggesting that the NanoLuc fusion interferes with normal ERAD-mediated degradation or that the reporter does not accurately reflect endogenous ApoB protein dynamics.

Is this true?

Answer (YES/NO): NO